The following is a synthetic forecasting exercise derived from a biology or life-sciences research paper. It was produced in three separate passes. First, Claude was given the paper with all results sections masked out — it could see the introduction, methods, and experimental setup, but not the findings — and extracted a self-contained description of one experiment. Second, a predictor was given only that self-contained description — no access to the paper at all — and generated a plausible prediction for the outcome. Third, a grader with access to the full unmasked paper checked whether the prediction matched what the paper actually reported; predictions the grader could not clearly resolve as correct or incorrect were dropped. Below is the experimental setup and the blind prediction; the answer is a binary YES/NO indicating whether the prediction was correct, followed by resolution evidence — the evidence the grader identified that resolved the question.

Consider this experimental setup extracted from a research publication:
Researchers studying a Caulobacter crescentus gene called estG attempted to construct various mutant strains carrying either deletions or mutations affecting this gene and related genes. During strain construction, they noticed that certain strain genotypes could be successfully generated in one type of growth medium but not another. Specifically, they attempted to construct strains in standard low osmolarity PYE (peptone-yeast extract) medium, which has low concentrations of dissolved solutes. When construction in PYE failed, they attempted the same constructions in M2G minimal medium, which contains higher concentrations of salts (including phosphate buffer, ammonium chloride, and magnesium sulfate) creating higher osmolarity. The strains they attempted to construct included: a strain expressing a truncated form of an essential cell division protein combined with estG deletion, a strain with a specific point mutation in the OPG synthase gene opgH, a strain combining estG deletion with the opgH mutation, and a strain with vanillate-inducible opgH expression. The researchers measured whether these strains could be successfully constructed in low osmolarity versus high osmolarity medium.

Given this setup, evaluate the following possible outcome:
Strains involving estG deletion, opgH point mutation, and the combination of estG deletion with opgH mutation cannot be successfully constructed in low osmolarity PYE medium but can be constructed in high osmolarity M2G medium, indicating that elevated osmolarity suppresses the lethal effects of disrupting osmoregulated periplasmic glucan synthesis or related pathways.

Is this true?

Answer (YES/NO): NO